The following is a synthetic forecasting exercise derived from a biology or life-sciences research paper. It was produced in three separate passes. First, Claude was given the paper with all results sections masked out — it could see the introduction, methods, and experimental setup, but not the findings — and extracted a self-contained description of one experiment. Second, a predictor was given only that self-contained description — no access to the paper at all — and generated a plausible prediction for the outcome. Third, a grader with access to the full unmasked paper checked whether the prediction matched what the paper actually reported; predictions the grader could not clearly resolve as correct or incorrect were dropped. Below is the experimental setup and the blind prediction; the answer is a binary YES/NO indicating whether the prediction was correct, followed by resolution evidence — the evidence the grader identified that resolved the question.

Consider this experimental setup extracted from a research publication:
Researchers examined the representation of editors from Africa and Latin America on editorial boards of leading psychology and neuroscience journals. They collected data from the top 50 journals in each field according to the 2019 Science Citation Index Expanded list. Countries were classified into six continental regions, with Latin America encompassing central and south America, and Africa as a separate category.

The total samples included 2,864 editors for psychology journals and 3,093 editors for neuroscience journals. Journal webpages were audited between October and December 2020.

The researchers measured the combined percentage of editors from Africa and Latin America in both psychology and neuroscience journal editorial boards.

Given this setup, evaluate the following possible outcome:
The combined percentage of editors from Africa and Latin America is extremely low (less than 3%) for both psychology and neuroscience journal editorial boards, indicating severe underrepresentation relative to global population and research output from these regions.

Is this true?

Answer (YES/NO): YES